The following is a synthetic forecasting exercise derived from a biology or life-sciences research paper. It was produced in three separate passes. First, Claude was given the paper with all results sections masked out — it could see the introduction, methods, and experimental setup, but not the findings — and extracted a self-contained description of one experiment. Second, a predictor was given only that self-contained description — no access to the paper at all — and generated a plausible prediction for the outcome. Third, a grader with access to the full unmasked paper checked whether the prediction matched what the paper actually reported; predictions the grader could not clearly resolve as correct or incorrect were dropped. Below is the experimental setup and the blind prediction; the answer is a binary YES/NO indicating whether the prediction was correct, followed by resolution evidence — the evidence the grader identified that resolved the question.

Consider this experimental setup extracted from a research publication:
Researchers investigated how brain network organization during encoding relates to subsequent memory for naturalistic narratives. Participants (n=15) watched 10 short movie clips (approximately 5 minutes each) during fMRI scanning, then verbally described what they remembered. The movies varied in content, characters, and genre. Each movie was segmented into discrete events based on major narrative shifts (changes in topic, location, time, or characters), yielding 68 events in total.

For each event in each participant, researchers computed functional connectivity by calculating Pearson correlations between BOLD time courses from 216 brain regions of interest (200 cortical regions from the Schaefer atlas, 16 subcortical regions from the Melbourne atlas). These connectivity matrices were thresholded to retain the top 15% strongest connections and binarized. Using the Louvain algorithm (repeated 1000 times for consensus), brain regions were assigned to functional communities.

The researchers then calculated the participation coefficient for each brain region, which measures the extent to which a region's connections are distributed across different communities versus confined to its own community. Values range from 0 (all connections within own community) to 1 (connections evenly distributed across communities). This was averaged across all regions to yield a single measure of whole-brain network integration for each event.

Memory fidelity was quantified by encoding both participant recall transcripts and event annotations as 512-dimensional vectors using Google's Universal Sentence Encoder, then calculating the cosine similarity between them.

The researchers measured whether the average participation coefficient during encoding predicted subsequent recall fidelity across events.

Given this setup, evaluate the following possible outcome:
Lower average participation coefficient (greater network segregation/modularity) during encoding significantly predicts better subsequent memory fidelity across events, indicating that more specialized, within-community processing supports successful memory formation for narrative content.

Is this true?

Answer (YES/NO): NO